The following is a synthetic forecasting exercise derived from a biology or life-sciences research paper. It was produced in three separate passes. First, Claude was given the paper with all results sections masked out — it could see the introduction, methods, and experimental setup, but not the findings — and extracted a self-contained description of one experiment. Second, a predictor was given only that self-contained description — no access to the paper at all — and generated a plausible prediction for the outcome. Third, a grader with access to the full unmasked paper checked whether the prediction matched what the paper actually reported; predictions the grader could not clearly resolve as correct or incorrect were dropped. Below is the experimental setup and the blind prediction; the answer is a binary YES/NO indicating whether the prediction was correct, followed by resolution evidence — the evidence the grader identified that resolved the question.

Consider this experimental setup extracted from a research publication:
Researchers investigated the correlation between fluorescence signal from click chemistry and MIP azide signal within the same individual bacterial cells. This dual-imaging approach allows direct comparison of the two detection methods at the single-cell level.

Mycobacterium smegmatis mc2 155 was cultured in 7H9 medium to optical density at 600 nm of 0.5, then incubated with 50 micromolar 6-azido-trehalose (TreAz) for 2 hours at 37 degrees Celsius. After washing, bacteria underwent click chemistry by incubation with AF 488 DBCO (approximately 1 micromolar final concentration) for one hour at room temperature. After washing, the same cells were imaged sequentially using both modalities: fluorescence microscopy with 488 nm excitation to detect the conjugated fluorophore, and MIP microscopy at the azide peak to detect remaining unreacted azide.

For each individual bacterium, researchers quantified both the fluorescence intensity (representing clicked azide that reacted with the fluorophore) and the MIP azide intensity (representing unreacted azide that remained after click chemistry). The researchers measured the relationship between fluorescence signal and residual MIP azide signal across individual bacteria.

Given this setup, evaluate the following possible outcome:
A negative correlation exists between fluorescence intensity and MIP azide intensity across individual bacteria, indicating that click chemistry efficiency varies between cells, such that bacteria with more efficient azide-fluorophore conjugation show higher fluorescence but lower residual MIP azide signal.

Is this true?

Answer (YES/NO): YES